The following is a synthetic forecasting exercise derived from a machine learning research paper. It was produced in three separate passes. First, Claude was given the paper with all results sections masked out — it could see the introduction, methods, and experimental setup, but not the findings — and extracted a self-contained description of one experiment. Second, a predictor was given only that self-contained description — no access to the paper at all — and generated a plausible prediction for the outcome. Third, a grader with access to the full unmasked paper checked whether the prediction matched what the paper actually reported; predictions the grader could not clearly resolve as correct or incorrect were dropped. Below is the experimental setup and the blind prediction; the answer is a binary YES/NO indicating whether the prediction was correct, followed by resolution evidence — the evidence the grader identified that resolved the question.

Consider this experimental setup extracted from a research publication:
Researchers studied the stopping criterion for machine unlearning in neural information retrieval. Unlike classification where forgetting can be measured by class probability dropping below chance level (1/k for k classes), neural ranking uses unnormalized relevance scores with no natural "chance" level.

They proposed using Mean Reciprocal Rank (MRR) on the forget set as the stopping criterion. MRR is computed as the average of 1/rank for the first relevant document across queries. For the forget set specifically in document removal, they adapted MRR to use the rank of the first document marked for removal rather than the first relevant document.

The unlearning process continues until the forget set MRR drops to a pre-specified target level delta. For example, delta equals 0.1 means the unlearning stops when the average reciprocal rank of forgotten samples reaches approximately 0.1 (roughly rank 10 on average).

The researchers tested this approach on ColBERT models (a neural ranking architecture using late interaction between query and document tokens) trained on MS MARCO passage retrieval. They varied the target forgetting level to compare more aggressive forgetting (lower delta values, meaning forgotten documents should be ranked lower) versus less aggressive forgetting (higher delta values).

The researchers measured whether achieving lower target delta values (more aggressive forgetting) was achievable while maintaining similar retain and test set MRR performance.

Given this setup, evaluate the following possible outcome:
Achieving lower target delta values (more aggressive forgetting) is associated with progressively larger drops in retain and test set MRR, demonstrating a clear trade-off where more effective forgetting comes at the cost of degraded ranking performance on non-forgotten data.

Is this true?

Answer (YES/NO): NO